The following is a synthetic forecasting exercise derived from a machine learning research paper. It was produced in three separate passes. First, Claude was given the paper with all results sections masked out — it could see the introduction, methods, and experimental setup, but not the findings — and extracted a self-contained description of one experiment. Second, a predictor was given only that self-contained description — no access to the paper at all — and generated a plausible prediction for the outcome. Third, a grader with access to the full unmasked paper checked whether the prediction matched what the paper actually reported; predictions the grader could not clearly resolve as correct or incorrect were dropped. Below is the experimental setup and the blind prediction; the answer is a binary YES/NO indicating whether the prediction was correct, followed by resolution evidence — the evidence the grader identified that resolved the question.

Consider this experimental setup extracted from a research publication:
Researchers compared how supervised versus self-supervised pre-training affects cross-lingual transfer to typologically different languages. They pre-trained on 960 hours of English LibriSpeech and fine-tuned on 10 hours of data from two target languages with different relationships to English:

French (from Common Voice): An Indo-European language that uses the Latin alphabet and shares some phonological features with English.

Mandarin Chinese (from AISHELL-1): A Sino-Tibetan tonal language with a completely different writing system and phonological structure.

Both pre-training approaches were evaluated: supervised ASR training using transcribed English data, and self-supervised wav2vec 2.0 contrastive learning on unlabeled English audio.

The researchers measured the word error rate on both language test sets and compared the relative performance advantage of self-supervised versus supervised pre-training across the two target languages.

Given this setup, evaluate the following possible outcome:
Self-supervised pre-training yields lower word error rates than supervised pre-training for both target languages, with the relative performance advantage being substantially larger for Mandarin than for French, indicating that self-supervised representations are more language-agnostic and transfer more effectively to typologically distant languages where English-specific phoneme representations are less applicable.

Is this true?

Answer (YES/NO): YES